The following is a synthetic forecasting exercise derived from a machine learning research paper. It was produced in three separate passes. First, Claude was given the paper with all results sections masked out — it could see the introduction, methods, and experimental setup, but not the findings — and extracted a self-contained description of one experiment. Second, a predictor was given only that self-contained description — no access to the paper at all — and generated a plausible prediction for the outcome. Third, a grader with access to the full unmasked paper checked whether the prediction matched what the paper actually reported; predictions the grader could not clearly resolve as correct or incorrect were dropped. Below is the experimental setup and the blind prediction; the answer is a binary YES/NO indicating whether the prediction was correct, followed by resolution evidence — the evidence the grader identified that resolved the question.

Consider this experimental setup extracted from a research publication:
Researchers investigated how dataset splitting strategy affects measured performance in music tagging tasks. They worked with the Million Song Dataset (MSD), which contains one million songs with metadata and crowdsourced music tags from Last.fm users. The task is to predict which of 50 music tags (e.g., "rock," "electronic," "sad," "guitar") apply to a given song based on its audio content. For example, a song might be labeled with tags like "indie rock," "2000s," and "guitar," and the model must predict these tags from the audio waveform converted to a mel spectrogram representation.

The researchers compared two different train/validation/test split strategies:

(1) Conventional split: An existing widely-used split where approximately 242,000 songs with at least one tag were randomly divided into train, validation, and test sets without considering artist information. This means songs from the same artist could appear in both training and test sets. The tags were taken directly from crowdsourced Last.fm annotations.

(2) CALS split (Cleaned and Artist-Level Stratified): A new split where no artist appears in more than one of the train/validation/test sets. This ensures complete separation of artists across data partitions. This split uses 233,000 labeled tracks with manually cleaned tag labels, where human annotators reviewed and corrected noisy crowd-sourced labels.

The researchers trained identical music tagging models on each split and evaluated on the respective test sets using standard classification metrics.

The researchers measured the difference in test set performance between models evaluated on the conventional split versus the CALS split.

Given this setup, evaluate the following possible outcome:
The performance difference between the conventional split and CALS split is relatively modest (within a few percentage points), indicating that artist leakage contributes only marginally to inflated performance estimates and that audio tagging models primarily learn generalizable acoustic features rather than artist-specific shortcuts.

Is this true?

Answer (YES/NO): NO